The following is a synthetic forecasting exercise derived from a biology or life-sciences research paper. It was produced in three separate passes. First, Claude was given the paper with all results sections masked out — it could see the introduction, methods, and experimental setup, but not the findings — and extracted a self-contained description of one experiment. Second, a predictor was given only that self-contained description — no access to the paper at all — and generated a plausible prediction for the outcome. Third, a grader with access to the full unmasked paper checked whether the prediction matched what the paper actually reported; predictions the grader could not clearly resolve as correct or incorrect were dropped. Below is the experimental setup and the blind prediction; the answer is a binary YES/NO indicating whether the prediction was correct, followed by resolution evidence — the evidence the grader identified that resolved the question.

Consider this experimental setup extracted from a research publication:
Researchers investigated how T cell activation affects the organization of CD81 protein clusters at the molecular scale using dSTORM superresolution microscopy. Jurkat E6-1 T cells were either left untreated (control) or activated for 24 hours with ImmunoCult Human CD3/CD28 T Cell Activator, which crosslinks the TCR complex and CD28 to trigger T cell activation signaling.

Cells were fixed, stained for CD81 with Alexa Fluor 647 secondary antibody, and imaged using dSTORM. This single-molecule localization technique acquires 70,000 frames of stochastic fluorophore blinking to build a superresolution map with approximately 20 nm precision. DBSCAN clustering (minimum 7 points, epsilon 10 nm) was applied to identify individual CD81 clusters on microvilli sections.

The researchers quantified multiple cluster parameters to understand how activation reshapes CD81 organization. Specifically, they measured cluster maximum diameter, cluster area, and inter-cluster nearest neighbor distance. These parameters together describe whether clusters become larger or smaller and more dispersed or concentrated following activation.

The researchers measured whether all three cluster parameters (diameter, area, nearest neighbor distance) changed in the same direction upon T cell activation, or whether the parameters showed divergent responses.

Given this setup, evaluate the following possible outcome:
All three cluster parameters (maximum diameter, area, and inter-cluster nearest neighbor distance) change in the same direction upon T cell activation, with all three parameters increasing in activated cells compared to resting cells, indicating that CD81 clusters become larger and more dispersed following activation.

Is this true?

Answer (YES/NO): NO